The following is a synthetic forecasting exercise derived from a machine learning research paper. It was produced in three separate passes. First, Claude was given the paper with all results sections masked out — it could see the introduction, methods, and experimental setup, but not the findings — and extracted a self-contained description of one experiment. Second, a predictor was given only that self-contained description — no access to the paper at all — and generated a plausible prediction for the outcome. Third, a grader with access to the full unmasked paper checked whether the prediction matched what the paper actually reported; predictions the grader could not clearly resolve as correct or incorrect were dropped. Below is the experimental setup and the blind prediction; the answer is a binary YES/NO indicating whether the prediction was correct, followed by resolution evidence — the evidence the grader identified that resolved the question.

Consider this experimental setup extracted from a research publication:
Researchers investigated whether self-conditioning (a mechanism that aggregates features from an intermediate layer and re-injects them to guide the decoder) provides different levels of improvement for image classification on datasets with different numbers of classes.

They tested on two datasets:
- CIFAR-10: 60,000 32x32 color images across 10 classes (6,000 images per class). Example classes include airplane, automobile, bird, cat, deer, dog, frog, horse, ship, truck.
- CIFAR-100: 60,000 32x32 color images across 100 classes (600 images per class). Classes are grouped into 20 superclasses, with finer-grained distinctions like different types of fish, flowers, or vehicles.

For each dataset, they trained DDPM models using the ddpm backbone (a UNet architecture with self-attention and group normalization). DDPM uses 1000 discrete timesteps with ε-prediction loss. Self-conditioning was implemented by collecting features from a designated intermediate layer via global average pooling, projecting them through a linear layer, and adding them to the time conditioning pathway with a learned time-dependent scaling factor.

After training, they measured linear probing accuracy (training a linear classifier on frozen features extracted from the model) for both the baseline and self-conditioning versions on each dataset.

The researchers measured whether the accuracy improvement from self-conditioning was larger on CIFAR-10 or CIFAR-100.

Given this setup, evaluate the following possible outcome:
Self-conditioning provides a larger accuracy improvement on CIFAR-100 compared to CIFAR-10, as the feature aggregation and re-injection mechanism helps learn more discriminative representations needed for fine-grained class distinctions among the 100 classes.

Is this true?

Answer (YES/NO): YES